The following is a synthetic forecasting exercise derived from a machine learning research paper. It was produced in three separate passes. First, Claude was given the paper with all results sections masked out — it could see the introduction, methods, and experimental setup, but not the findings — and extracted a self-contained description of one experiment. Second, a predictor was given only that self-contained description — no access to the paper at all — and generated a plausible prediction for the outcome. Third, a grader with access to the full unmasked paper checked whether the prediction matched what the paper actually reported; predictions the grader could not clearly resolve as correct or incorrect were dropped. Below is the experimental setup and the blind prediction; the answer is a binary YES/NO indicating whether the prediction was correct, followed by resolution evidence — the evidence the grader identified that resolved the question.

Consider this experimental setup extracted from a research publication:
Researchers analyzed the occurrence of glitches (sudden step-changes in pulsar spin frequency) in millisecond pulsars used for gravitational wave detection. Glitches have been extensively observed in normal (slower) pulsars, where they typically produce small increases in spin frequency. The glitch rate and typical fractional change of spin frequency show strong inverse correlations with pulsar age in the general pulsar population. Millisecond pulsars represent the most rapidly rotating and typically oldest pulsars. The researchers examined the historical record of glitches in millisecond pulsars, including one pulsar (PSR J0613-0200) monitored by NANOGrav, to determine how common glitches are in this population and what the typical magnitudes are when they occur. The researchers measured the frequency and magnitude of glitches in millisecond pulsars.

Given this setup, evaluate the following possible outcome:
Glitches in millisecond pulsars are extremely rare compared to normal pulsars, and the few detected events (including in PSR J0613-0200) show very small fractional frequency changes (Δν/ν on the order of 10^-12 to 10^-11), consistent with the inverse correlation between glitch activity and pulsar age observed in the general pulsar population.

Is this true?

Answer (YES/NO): YES